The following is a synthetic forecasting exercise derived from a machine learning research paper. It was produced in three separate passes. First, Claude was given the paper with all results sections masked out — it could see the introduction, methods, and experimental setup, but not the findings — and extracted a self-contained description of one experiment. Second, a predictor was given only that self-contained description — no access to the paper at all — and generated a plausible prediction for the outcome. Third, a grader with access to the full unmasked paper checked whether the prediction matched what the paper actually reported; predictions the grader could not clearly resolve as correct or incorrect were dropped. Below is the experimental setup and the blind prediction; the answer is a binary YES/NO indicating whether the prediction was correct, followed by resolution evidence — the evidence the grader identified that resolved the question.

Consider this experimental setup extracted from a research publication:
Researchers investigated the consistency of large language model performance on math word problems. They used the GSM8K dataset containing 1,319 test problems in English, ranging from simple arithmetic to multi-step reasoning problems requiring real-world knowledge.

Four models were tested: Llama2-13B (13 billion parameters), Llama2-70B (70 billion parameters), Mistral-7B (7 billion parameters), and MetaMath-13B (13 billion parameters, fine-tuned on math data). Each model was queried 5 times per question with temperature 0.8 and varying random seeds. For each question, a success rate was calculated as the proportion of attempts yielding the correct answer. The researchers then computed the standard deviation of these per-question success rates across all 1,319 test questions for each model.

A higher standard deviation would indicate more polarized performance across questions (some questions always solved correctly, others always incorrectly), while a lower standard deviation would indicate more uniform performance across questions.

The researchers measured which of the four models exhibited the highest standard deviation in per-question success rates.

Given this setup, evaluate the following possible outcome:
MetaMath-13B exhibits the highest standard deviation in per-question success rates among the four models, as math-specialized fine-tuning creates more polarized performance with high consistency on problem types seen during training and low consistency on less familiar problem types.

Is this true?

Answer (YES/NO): NO